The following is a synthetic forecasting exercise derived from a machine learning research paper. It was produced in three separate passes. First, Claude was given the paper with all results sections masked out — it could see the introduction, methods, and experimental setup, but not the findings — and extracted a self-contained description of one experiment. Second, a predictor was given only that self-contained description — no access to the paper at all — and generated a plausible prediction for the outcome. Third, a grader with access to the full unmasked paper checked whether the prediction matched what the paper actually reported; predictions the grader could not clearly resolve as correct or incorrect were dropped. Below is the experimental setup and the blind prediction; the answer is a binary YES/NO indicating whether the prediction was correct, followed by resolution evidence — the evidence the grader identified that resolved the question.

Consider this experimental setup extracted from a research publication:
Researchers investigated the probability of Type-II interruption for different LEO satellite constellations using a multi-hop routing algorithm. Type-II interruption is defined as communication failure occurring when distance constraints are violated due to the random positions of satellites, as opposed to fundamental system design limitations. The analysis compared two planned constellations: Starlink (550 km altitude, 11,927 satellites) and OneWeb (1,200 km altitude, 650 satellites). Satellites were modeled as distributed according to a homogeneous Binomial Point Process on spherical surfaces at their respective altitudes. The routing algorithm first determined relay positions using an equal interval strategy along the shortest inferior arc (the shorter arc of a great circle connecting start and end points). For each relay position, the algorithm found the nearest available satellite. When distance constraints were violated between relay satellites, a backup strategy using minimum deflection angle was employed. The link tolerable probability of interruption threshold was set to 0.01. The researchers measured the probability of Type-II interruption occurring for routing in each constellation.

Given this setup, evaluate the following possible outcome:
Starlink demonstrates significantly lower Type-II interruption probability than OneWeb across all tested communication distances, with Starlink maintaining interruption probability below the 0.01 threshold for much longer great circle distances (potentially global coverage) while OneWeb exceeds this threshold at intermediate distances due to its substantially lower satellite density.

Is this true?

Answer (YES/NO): NO